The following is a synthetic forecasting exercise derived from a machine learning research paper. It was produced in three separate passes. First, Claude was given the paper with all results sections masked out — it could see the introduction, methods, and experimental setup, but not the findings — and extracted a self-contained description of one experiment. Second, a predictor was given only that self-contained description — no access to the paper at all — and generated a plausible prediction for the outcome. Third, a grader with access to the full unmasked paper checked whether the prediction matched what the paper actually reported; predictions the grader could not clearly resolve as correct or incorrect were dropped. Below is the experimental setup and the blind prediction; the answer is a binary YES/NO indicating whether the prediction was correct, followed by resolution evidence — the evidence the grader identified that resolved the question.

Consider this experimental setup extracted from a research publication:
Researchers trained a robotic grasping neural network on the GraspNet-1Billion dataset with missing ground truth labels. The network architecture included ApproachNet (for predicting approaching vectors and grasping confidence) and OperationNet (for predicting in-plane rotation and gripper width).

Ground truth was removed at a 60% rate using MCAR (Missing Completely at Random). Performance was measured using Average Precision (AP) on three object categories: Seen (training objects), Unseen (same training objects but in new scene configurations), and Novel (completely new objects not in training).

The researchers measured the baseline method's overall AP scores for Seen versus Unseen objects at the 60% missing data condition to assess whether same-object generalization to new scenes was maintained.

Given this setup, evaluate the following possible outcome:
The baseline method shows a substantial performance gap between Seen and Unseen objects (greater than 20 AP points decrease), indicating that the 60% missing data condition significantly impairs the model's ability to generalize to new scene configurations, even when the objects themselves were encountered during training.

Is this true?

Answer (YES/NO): NO